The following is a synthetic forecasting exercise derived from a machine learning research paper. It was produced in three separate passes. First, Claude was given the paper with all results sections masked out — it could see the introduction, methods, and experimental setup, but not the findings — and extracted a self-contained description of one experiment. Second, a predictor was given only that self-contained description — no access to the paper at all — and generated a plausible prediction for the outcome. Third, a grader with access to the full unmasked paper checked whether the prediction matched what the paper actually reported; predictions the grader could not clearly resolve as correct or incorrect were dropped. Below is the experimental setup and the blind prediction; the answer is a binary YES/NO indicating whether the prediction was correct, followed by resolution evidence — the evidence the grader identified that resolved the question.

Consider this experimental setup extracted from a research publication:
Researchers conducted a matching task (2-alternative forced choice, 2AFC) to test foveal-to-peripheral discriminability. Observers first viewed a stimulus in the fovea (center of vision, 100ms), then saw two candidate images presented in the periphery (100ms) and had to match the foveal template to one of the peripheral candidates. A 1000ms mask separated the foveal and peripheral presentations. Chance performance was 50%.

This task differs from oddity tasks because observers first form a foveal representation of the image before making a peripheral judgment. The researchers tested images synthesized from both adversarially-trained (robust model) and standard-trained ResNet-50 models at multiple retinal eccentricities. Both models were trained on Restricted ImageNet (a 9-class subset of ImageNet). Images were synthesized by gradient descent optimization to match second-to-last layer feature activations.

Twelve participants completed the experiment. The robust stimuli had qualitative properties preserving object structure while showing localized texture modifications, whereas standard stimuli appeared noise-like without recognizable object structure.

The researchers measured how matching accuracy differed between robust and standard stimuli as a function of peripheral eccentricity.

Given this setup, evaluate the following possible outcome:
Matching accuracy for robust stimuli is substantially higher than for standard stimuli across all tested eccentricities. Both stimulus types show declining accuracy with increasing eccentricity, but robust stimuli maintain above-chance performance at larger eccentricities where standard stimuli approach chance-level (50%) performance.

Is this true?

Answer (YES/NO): NO